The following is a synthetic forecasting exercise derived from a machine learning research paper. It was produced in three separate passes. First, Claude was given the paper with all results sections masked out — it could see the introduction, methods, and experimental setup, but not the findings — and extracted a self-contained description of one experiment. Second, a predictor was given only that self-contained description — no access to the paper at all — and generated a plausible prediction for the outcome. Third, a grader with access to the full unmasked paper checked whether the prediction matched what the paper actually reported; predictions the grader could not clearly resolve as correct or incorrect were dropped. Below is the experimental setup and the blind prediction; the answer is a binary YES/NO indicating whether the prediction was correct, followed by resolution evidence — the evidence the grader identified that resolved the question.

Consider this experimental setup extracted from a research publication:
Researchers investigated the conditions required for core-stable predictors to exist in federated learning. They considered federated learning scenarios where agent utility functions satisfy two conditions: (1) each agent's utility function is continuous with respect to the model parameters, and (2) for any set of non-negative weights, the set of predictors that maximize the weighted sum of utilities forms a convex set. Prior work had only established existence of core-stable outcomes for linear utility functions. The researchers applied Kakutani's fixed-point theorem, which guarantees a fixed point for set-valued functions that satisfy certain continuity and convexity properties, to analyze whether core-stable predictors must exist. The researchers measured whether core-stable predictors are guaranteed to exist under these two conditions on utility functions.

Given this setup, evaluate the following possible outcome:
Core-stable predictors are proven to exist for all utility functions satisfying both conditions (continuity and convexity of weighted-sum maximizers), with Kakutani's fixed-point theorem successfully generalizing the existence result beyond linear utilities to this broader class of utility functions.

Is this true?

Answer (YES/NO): YES